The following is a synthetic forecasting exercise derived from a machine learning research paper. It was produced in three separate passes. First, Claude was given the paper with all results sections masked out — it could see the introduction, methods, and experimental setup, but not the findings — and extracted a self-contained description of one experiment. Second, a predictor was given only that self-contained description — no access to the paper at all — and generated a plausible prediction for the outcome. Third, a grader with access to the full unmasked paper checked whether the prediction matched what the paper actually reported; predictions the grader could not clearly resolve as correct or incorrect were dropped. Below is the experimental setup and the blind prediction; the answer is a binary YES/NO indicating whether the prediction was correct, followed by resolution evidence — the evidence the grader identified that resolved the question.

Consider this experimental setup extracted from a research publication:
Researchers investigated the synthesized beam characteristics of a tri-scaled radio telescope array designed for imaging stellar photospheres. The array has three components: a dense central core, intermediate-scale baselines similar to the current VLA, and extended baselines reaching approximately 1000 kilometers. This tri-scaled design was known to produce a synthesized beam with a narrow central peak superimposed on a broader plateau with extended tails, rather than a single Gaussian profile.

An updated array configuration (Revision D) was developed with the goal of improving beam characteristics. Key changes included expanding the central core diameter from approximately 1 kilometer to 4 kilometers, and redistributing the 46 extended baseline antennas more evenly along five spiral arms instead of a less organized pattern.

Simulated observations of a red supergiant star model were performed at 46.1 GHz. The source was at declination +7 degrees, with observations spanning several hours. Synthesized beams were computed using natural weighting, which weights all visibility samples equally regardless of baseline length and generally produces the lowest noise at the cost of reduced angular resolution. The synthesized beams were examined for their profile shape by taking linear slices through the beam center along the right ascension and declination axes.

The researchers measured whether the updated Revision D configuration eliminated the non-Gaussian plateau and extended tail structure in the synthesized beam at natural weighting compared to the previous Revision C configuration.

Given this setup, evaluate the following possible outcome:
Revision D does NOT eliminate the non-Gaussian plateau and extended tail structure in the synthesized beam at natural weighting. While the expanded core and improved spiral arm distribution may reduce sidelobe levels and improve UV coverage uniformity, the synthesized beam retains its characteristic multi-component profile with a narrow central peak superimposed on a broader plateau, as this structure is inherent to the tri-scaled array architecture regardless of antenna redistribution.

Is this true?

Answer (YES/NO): YES